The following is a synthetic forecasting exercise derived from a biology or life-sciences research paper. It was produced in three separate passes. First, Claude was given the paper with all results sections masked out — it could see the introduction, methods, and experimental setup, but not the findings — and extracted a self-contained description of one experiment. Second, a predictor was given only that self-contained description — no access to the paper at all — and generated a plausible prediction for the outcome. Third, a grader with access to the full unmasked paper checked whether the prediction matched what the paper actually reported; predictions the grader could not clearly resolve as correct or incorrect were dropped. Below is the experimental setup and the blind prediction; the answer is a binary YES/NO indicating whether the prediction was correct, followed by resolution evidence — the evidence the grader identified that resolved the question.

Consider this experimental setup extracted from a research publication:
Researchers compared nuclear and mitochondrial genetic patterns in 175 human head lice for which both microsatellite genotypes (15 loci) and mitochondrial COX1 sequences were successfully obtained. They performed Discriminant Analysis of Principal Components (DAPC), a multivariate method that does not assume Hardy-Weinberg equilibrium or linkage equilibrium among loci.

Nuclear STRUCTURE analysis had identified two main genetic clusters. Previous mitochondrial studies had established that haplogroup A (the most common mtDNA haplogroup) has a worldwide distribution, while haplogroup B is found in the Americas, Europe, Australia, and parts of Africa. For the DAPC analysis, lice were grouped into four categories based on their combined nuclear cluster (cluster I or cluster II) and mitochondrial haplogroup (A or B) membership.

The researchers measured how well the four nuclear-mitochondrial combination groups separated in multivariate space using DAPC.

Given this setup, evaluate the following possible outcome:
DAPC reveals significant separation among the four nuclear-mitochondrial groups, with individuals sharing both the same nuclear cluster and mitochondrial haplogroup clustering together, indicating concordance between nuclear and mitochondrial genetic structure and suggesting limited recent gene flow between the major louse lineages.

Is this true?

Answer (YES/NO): NO